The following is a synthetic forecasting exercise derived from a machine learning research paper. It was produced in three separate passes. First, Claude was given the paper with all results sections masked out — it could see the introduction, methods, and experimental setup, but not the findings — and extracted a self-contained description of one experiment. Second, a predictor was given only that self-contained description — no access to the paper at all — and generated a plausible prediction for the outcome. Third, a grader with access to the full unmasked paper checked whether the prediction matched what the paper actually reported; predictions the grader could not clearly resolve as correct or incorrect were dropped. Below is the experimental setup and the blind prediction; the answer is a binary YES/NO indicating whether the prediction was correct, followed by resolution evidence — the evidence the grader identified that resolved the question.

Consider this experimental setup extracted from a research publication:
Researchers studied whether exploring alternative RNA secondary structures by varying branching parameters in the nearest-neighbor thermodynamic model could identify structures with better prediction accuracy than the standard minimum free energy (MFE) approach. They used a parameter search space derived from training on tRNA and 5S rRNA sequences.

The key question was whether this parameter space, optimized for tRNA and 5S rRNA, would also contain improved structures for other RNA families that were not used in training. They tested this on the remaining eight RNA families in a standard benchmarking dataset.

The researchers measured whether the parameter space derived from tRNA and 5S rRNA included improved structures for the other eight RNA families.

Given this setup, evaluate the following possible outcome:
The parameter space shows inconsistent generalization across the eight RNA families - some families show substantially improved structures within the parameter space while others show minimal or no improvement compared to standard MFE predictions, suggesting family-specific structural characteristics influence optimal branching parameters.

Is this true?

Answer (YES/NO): NO